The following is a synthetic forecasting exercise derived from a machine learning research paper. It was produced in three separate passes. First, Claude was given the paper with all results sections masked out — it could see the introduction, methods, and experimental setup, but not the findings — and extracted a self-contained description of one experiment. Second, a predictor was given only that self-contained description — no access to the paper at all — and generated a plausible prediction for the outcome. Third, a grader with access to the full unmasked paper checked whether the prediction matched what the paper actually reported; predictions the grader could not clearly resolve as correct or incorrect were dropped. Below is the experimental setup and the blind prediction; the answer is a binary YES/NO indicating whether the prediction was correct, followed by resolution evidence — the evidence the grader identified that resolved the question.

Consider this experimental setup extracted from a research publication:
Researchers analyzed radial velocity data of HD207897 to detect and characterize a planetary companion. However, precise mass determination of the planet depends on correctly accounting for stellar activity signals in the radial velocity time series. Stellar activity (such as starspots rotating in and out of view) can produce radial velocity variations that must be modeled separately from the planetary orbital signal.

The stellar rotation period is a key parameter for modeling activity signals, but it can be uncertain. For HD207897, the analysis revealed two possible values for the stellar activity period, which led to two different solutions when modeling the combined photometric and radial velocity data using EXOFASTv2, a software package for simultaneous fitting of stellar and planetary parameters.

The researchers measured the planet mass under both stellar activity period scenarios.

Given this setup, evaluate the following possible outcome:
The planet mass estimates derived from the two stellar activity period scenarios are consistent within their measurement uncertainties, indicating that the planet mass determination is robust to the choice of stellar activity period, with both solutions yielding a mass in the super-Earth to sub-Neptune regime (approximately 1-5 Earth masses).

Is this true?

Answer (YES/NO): NO